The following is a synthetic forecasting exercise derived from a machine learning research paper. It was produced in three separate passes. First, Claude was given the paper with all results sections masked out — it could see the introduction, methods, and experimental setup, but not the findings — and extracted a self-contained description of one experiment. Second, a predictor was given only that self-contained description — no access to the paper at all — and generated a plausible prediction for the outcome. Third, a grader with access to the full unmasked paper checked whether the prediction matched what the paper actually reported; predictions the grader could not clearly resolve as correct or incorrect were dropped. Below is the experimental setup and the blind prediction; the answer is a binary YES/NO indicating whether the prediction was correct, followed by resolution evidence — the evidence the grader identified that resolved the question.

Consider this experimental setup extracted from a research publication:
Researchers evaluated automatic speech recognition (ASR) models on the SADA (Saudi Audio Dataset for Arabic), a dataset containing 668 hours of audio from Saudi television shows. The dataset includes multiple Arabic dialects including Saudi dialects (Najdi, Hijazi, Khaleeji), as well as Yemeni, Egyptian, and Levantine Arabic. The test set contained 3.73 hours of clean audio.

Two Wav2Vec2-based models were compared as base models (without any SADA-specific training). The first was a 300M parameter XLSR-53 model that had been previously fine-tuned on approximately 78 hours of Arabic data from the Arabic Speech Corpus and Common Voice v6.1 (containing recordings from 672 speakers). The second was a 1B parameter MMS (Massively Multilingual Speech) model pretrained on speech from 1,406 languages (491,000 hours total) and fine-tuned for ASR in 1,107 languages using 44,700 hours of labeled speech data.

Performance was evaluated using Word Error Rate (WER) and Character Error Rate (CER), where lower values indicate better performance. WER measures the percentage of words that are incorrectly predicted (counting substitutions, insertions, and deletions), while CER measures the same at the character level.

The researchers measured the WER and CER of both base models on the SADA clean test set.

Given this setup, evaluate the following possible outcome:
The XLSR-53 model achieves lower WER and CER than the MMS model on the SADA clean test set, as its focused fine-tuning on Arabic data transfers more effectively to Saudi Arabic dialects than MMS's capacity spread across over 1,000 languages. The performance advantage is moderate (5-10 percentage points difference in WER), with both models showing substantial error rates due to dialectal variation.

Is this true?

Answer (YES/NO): NO